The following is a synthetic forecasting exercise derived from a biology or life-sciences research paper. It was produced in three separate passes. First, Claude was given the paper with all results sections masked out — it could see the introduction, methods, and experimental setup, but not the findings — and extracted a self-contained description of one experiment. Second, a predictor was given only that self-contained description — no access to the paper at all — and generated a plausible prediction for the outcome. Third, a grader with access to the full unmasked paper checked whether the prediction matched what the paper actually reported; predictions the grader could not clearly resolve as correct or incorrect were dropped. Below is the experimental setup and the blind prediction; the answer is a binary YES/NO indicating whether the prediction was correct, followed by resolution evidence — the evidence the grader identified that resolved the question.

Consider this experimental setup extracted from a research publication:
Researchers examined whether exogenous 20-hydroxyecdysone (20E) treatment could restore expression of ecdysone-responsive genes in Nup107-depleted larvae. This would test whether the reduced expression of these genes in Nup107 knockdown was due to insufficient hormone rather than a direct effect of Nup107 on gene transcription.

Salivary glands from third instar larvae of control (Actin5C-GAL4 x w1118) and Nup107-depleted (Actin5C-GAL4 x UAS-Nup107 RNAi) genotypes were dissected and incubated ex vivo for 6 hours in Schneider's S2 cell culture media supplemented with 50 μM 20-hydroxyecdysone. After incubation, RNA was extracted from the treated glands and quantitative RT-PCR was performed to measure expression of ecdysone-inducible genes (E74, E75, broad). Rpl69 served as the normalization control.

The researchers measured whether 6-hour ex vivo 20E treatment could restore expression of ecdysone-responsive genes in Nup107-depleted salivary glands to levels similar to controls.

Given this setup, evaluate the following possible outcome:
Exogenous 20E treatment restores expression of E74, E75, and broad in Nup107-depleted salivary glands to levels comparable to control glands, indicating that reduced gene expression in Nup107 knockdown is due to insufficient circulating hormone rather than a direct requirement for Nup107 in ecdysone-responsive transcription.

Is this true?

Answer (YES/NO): YES